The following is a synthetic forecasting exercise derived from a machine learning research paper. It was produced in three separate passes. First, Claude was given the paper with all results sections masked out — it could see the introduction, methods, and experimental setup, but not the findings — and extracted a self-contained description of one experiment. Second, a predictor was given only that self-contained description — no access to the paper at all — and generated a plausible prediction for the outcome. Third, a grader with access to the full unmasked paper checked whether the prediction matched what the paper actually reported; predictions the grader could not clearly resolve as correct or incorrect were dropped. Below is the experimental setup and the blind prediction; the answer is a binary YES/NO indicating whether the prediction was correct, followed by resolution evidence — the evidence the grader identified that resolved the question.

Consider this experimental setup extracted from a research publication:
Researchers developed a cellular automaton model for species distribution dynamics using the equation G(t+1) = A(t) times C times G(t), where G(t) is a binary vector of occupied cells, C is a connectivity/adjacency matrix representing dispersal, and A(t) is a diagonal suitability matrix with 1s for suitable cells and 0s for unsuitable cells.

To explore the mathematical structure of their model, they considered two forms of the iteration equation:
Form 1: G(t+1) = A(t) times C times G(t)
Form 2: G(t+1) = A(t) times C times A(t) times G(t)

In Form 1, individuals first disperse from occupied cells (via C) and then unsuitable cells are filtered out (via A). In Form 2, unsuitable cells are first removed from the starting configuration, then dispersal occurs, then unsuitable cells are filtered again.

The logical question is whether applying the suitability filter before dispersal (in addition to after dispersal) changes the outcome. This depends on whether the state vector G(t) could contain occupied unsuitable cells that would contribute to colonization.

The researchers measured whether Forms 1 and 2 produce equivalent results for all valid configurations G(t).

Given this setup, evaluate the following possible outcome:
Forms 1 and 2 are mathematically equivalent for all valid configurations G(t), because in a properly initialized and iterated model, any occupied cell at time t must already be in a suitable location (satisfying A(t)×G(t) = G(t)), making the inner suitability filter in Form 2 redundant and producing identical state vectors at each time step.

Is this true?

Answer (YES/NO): YES